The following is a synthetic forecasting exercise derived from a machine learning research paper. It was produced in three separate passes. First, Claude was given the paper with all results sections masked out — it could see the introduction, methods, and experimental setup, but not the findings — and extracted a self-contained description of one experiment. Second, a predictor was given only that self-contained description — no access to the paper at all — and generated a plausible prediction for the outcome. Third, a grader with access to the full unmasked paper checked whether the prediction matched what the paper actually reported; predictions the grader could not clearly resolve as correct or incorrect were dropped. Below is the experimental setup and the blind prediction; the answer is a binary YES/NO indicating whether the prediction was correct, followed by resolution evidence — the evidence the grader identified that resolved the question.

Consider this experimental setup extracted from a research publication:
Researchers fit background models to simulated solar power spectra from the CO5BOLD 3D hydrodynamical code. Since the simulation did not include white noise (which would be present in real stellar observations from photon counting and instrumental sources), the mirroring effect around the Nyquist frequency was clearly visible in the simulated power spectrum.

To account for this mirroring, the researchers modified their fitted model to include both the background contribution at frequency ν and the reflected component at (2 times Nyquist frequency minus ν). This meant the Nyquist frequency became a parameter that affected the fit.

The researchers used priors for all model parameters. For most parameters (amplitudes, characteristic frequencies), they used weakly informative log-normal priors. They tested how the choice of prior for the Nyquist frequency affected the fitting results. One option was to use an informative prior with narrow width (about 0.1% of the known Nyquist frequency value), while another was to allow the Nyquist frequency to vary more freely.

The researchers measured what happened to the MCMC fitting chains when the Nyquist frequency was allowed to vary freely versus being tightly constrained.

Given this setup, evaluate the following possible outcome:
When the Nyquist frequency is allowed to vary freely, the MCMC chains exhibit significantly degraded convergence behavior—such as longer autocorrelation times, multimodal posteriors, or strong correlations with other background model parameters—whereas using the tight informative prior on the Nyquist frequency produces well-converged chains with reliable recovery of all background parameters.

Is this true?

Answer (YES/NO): NO